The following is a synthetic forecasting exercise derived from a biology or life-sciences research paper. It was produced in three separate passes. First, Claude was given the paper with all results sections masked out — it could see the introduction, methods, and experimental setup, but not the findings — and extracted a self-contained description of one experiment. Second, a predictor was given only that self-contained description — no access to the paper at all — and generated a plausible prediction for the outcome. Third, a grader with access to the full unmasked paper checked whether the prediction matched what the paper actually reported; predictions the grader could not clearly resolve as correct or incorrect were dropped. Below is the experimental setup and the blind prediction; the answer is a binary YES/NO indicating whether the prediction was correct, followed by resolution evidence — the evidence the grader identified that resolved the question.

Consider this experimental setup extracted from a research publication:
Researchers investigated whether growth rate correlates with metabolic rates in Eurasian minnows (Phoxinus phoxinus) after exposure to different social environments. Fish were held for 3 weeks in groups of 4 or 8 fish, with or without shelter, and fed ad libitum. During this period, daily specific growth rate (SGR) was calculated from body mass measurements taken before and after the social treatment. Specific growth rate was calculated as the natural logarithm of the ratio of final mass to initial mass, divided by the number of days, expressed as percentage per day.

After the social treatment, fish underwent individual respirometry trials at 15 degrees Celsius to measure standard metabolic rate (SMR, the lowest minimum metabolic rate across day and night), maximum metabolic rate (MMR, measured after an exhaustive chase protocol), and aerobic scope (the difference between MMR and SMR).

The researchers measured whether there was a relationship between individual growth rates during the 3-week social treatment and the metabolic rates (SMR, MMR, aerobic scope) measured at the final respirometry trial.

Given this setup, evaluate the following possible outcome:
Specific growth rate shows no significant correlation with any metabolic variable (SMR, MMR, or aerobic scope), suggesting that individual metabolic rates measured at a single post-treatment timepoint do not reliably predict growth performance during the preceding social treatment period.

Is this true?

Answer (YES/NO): YES